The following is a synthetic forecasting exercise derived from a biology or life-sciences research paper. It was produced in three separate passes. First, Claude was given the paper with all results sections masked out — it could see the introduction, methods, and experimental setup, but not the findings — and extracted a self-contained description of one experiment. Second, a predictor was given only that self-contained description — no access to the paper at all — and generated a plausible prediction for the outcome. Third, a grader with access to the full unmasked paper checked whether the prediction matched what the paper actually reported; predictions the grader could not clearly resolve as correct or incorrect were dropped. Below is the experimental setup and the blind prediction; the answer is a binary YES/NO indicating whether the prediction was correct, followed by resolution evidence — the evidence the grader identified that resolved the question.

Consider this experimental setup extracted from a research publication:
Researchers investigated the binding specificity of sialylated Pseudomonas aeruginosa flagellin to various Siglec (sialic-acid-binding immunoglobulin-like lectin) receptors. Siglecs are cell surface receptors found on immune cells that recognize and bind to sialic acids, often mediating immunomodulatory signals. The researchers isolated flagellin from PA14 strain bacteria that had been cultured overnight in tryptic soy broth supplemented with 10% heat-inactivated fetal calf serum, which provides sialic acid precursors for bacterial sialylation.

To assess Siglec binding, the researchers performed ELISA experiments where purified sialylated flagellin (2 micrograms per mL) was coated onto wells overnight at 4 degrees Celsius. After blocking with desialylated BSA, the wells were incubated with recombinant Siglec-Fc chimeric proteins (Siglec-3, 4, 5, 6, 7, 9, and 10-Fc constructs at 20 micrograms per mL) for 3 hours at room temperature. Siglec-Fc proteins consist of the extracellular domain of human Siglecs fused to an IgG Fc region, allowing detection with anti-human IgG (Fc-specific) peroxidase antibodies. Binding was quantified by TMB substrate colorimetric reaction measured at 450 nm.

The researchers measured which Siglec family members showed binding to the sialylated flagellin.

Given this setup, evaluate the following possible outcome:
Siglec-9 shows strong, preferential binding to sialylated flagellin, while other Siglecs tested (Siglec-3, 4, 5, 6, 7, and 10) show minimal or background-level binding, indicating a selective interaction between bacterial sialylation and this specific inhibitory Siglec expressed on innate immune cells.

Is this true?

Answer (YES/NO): NO